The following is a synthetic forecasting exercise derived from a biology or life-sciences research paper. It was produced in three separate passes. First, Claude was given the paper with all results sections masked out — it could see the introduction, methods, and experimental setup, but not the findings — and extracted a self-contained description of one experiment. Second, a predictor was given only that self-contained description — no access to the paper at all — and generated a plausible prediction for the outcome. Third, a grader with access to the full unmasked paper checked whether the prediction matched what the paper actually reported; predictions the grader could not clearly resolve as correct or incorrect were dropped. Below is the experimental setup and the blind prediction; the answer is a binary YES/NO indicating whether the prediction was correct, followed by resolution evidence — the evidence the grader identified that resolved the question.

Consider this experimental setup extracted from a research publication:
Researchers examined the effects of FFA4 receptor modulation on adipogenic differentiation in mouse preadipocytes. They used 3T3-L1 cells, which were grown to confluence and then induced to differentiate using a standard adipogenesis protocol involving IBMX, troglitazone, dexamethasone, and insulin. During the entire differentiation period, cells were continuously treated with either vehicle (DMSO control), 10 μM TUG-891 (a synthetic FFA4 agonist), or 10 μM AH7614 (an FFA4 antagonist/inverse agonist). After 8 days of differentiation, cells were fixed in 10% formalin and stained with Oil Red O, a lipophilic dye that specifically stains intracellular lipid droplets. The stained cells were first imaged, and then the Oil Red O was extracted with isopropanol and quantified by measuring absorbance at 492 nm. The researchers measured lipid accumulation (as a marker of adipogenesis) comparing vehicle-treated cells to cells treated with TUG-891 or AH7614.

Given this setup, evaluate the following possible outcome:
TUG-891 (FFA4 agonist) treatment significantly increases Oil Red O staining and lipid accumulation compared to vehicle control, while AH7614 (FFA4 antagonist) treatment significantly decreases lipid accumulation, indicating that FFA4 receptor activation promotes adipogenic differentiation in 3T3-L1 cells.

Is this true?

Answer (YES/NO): NO